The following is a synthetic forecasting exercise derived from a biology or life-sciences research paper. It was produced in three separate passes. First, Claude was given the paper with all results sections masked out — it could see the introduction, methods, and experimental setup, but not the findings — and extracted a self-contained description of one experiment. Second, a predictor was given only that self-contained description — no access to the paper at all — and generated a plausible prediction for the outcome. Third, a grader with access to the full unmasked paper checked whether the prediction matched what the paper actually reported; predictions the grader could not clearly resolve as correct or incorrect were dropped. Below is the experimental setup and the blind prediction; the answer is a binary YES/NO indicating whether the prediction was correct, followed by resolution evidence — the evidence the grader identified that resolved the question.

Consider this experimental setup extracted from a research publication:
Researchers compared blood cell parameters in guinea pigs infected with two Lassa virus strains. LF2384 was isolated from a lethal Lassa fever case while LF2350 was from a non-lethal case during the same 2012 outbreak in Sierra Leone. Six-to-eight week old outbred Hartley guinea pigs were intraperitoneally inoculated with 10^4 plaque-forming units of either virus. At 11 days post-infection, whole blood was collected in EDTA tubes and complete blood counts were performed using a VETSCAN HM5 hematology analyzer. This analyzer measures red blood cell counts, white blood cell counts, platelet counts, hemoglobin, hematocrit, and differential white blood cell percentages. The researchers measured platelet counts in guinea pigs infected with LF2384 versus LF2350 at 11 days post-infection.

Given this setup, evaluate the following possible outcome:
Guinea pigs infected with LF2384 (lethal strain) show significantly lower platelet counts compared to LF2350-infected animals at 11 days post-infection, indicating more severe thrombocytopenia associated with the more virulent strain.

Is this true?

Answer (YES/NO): NO